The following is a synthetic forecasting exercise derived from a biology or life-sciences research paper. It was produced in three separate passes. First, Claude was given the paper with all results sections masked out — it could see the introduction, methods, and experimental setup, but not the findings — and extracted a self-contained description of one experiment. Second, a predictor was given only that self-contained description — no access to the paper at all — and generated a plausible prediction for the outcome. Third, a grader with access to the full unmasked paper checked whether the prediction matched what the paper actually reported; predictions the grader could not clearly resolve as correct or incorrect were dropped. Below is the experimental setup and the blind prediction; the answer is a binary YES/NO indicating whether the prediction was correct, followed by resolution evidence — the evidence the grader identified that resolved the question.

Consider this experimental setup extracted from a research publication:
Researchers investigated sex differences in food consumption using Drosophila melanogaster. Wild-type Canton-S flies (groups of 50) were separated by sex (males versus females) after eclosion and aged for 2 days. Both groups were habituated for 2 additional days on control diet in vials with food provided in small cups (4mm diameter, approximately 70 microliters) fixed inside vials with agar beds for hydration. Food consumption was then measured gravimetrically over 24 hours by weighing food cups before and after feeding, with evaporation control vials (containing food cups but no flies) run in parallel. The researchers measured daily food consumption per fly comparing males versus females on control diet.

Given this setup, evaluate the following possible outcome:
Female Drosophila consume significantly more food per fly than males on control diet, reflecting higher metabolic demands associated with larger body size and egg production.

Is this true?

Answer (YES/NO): YES